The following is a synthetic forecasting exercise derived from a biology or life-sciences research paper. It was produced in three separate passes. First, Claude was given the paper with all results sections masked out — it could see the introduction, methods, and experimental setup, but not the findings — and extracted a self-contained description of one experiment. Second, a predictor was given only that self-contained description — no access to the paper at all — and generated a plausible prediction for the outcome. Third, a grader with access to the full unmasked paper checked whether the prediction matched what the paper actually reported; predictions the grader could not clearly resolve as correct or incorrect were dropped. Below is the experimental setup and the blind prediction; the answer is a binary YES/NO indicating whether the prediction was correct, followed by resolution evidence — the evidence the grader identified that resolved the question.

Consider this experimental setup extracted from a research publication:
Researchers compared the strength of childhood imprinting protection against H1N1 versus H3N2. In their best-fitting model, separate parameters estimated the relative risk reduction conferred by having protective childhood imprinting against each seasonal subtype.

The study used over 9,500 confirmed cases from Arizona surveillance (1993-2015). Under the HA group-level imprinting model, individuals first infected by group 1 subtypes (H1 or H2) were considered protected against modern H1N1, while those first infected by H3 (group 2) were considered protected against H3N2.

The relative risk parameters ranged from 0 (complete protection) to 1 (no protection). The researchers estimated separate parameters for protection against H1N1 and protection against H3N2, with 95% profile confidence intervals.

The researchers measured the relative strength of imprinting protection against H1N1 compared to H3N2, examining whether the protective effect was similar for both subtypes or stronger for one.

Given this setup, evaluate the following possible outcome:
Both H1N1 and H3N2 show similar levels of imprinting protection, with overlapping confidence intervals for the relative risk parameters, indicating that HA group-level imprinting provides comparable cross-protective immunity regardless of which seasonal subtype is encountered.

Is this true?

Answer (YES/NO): NO